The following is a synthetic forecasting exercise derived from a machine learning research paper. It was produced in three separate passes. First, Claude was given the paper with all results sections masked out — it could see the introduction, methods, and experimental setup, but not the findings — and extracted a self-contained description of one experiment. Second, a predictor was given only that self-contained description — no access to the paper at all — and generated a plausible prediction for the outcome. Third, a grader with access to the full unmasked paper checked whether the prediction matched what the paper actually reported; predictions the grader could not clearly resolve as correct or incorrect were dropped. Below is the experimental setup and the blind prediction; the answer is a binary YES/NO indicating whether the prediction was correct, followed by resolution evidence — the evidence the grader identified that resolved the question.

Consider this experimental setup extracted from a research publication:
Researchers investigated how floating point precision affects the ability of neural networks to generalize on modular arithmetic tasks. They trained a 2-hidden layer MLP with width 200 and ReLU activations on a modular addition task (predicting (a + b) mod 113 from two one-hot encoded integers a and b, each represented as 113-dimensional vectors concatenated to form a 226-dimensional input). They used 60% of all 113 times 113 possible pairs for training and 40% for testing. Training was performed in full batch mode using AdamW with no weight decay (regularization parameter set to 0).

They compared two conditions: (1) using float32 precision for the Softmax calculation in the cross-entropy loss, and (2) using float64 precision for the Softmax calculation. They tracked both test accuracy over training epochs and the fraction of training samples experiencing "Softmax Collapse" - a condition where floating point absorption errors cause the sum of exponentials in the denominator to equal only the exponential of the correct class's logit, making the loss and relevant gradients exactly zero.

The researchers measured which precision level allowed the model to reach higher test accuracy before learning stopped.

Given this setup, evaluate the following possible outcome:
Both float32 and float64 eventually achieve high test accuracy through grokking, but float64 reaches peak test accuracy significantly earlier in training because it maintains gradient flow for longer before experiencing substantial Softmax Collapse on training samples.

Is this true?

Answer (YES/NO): NO